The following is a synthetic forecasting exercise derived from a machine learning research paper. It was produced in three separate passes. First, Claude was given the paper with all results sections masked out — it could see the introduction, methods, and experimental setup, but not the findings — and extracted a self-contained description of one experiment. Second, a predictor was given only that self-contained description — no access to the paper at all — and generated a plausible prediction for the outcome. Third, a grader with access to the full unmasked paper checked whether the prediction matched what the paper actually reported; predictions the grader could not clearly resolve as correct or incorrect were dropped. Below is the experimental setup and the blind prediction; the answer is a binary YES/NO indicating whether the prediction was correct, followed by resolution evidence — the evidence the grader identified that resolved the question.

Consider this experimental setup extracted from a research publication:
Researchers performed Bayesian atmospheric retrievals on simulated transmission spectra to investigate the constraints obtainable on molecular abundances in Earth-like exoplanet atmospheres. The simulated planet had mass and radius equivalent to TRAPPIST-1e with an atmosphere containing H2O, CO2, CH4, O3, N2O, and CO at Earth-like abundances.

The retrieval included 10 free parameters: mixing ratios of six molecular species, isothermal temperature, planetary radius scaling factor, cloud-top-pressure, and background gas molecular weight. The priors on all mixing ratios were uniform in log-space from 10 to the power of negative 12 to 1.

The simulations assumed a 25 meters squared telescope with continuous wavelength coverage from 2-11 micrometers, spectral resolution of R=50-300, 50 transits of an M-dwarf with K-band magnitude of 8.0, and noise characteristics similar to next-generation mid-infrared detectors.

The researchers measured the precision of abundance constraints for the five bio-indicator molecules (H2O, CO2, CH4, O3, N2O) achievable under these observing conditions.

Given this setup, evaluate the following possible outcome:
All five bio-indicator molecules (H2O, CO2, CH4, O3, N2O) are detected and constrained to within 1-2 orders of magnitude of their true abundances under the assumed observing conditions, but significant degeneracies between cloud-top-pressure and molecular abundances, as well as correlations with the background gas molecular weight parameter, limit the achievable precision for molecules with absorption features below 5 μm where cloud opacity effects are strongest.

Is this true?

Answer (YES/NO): NO